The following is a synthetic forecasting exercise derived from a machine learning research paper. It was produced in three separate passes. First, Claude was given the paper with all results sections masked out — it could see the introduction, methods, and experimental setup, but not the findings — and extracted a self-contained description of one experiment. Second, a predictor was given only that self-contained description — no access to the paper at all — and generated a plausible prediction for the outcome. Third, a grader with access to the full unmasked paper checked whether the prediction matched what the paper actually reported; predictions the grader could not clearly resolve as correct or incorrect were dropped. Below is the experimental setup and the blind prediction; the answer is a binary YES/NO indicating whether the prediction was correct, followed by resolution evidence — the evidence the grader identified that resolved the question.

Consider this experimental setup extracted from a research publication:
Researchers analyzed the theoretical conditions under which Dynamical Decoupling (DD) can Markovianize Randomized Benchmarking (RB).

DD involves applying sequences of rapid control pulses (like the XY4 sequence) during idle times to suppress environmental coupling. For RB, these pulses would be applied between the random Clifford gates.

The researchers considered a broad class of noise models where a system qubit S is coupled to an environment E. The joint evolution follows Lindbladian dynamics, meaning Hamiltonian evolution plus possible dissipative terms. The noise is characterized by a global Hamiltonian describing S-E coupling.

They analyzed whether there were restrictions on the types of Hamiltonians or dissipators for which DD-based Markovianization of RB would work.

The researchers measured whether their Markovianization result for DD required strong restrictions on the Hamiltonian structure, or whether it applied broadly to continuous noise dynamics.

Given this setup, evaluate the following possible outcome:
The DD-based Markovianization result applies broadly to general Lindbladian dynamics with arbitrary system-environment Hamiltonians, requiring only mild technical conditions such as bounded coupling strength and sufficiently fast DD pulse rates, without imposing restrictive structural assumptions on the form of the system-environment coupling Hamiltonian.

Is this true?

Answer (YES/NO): NO